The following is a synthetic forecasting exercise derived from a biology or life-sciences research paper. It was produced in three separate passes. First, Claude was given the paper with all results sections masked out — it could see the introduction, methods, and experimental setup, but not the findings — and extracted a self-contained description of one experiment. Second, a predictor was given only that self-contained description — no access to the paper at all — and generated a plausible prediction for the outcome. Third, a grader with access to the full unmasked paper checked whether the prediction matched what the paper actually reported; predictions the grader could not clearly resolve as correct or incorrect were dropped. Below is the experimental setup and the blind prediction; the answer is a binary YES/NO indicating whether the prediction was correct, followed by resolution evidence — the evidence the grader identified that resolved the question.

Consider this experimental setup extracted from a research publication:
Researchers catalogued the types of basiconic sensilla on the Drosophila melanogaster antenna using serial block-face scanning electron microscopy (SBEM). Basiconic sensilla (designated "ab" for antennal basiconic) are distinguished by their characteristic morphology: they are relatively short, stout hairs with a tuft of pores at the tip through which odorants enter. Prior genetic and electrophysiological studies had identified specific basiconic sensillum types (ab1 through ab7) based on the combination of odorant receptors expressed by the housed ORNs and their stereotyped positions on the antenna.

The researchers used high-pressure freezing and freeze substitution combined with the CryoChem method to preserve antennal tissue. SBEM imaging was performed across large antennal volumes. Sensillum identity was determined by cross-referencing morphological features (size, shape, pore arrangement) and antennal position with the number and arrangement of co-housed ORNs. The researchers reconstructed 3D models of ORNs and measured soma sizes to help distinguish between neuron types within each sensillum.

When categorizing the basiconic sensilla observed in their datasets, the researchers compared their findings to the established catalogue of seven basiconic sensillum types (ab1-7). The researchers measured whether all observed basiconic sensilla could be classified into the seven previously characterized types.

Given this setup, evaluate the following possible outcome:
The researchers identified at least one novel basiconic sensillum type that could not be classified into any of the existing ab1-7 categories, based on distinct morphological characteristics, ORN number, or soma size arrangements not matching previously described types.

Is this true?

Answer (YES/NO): YES